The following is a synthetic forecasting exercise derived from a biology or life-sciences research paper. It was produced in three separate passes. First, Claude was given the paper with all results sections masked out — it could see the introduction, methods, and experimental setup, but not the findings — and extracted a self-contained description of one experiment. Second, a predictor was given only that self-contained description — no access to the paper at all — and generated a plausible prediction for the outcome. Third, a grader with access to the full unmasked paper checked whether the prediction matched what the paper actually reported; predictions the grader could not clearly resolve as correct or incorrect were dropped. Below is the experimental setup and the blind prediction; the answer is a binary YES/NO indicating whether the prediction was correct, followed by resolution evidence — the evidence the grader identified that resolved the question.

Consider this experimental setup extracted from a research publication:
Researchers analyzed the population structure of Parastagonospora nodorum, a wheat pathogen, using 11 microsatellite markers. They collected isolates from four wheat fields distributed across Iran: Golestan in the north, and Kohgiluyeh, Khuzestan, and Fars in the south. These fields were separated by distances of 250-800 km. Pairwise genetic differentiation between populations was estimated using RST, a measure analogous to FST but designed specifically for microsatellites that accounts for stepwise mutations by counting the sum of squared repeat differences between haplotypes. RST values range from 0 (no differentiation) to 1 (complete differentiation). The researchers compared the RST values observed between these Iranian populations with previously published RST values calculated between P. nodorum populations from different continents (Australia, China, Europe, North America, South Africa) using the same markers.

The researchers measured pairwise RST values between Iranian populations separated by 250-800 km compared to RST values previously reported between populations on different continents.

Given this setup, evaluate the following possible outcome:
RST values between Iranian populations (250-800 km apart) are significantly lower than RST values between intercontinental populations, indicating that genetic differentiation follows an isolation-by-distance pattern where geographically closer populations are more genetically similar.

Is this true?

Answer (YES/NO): NO